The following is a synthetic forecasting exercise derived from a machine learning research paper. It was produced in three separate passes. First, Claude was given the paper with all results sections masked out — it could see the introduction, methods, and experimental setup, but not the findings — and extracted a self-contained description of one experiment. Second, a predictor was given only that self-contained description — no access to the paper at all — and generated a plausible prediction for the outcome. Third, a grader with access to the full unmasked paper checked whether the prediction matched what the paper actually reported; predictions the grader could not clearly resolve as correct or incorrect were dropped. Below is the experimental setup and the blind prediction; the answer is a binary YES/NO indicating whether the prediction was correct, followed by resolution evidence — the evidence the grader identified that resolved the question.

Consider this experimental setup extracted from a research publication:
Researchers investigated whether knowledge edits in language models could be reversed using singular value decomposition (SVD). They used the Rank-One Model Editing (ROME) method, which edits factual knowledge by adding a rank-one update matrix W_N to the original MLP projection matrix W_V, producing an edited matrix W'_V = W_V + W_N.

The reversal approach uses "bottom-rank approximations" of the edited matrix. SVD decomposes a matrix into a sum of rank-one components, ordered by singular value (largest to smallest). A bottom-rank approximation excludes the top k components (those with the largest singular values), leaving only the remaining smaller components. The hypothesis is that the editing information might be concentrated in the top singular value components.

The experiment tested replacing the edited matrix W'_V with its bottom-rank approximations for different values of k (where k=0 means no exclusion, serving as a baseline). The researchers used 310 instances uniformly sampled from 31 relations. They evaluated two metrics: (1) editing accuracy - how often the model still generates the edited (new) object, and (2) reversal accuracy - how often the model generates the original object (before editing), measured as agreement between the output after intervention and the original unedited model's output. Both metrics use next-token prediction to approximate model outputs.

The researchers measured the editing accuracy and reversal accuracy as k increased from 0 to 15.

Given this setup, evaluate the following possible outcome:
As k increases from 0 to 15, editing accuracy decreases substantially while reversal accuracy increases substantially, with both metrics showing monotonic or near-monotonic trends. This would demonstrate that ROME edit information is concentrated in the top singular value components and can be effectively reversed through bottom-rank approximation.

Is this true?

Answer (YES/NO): YES